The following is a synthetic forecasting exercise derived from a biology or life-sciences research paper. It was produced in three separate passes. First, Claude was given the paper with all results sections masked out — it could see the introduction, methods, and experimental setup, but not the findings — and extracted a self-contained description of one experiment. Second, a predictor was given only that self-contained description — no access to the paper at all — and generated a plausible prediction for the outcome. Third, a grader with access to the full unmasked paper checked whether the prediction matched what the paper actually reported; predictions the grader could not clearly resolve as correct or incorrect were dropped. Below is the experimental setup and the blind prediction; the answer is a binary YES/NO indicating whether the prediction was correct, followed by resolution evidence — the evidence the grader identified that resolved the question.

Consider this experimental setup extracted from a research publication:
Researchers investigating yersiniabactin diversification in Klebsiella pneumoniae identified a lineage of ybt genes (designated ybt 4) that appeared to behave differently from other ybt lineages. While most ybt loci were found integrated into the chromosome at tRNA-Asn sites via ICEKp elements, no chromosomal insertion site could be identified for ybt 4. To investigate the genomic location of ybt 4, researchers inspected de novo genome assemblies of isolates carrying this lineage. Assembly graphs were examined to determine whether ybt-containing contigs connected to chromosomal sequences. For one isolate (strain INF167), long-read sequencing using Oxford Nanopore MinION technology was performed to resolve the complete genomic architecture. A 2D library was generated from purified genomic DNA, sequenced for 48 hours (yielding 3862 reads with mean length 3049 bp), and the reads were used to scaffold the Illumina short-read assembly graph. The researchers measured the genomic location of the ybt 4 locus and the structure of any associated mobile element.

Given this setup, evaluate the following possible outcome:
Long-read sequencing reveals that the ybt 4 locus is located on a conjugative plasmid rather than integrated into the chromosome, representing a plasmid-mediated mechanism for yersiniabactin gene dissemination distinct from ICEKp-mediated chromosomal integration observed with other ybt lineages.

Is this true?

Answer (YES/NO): YES